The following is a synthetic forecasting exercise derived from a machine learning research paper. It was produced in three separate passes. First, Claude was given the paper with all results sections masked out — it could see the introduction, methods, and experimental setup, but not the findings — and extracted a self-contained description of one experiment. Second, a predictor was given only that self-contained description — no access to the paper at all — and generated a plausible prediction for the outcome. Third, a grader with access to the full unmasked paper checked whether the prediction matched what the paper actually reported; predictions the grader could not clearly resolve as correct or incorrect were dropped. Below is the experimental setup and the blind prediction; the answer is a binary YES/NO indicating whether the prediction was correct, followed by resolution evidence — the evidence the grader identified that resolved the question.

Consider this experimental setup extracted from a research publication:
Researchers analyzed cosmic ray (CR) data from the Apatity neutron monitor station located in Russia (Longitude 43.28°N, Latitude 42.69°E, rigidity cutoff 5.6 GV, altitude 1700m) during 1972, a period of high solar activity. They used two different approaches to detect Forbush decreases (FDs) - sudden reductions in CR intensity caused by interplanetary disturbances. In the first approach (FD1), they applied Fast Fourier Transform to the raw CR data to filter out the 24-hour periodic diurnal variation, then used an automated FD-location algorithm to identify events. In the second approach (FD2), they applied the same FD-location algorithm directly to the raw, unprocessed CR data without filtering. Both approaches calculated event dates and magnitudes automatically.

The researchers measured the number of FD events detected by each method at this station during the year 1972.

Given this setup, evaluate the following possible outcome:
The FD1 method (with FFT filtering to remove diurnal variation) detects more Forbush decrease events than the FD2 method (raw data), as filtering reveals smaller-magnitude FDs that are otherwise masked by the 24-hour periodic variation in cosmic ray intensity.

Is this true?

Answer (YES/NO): YES